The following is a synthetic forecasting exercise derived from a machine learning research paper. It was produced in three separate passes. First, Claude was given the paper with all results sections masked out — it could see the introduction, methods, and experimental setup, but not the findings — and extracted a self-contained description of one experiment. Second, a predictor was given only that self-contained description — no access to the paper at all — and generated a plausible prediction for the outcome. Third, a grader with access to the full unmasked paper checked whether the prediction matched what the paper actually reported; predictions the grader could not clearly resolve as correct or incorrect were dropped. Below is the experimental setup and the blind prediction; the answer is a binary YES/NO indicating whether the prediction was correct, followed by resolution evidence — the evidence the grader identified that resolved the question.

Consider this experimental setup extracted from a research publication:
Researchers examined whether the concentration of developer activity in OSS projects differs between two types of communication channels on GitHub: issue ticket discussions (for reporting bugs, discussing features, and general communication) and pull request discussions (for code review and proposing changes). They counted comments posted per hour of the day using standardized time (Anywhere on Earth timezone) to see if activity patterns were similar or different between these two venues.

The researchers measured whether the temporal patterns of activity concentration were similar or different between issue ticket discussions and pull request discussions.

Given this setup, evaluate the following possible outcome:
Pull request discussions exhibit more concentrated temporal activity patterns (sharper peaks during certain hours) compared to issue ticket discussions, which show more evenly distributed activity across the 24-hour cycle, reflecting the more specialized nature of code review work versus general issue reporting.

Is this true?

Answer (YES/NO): NO